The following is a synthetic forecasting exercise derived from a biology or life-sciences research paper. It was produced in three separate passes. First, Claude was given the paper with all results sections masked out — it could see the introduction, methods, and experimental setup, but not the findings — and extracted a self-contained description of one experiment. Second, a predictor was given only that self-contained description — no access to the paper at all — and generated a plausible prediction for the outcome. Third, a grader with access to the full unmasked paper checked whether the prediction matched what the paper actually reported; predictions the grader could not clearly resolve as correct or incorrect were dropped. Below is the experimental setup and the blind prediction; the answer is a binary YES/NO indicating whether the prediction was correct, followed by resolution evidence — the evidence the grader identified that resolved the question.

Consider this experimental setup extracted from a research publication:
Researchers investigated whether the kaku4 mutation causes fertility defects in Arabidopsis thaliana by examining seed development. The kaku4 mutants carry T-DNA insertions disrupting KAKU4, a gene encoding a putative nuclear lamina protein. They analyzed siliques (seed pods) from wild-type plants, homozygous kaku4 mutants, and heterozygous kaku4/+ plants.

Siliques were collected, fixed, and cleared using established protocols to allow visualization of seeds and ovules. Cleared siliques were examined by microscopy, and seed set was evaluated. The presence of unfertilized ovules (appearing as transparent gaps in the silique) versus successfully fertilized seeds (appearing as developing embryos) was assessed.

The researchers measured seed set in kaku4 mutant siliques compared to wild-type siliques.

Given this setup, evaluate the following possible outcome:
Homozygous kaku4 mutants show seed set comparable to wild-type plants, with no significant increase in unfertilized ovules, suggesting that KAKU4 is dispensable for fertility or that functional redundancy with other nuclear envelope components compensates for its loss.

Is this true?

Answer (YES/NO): NO